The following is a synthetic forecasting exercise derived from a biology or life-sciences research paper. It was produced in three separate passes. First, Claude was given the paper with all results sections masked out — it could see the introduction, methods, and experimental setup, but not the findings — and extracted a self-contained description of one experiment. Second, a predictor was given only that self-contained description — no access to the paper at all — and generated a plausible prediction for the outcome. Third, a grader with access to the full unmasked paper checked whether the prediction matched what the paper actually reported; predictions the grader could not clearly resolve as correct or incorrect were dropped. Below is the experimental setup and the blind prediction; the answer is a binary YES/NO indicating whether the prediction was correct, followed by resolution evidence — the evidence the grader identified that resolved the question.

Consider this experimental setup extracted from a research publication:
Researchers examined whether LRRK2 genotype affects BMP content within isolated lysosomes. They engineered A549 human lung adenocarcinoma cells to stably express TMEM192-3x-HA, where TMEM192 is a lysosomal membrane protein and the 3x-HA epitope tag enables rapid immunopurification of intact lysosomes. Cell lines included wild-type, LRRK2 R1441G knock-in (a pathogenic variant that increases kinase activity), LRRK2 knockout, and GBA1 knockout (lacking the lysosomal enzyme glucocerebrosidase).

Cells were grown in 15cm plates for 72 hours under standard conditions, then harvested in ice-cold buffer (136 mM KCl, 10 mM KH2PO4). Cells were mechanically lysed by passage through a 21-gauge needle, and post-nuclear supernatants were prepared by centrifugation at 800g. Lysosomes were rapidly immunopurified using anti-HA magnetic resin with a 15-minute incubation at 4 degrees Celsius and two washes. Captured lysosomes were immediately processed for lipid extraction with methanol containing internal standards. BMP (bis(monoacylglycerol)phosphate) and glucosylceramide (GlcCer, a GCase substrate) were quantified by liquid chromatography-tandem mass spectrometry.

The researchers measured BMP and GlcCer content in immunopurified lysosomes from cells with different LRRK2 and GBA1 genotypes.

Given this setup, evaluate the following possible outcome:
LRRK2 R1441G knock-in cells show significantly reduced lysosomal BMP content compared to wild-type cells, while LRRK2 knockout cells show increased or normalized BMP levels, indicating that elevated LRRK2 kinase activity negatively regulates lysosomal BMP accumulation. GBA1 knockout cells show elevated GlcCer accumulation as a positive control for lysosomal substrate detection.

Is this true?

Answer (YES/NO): NO